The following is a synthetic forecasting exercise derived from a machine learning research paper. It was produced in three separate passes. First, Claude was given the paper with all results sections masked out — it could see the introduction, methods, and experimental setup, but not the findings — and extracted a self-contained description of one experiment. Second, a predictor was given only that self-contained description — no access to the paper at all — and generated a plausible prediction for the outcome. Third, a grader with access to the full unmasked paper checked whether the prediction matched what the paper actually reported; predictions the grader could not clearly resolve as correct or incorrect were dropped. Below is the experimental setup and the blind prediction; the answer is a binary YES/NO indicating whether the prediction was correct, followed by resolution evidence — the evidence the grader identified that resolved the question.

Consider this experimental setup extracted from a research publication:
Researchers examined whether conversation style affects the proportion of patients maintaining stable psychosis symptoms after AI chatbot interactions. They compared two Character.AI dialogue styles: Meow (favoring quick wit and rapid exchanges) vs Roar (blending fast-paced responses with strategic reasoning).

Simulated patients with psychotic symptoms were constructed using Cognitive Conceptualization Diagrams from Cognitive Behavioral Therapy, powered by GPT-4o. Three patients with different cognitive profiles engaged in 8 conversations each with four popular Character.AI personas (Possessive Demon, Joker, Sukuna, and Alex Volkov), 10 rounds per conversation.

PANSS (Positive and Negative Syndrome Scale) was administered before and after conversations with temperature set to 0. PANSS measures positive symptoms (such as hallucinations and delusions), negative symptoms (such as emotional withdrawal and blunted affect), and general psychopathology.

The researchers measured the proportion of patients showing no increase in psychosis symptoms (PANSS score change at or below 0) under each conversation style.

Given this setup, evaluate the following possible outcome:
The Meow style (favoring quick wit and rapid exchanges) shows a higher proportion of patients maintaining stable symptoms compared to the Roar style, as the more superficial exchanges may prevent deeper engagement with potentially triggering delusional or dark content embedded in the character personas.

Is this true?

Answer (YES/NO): NO